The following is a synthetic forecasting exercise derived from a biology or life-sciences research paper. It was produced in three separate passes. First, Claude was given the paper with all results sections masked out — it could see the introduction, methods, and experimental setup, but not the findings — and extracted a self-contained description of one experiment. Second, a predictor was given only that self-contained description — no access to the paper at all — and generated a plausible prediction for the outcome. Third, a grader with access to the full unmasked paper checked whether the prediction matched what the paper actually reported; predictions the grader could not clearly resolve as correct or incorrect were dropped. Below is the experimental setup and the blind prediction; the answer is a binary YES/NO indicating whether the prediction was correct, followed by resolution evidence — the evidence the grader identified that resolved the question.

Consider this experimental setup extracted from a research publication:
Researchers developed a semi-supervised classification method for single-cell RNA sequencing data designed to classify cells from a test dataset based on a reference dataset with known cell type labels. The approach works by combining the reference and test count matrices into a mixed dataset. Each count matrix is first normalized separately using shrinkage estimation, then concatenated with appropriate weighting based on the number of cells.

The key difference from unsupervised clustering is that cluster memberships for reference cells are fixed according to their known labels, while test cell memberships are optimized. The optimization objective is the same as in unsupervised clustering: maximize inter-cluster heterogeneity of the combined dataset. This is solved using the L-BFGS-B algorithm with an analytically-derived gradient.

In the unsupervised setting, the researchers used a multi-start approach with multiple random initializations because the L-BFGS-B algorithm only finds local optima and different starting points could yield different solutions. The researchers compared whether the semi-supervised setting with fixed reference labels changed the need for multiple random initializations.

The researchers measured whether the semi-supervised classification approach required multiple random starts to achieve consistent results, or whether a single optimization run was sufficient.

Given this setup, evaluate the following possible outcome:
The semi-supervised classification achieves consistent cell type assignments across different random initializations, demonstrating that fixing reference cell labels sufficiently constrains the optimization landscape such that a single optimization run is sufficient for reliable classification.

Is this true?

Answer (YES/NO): YES